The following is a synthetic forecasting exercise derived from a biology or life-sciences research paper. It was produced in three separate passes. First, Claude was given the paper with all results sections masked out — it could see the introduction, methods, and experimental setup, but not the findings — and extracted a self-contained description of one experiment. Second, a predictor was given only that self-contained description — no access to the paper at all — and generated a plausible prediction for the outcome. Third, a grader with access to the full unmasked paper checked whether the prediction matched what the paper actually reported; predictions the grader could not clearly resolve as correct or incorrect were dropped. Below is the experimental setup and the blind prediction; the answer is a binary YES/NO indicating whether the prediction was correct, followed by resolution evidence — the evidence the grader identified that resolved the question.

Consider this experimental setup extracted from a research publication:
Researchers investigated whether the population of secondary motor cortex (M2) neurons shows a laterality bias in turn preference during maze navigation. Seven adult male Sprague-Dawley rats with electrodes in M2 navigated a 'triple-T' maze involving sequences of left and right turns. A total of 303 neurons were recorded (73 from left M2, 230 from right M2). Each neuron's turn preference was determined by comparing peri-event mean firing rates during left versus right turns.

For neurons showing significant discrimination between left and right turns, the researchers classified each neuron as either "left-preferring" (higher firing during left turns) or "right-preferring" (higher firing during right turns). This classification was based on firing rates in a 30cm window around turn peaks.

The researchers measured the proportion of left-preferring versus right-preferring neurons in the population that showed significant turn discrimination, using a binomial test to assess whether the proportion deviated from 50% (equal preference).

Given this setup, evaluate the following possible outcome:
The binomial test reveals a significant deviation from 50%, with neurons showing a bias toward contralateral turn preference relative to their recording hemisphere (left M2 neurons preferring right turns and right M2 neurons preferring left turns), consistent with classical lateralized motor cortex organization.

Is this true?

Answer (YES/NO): NO